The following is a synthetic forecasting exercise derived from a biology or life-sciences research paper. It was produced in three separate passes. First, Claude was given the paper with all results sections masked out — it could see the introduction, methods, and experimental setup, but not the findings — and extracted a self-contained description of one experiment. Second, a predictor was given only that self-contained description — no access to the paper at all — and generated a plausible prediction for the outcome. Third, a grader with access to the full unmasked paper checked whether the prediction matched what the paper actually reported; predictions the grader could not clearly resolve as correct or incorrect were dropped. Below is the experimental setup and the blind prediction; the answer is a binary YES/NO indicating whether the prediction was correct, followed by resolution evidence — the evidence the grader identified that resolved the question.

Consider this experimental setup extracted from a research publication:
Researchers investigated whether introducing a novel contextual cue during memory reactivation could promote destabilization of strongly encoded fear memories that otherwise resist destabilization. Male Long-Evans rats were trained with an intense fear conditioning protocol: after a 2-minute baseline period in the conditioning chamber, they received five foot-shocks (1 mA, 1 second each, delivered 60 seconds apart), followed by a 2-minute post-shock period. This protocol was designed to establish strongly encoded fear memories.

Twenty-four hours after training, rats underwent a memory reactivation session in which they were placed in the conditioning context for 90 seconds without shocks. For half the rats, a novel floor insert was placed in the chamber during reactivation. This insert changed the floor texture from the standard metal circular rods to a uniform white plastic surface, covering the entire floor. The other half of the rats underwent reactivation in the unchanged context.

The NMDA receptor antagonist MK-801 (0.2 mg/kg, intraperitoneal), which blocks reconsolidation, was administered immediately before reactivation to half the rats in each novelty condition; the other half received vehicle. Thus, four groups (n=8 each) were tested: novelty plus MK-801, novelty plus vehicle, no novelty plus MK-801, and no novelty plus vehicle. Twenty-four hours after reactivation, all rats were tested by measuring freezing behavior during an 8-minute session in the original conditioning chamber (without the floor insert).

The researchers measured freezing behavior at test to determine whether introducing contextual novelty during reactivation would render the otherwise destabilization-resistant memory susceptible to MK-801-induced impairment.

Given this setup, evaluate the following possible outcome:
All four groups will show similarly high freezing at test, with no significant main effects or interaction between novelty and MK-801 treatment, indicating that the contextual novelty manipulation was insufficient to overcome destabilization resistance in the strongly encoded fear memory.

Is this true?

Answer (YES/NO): NO